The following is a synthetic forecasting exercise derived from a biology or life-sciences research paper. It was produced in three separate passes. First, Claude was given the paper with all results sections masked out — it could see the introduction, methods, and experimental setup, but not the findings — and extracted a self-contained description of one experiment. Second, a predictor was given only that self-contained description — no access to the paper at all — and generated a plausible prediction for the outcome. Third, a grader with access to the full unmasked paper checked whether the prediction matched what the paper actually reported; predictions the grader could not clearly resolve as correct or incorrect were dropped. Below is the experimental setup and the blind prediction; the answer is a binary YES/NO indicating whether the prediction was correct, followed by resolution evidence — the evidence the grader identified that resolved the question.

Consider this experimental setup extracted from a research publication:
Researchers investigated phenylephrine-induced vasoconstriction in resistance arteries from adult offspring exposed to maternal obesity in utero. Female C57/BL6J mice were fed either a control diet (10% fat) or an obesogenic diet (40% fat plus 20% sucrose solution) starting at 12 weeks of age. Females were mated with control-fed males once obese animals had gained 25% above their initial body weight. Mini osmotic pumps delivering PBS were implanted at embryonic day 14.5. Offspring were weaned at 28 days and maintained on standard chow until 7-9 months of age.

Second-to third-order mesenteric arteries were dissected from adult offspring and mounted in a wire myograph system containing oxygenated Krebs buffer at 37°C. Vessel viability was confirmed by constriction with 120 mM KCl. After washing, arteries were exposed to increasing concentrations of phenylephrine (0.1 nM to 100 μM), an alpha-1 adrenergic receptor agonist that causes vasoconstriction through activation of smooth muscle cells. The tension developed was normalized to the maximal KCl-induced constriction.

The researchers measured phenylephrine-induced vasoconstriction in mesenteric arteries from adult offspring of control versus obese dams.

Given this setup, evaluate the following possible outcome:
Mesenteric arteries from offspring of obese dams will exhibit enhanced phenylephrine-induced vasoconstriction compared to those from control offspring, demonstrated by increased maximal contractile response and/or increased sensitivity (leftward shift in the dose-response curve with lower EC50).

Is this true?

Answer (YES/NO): NO